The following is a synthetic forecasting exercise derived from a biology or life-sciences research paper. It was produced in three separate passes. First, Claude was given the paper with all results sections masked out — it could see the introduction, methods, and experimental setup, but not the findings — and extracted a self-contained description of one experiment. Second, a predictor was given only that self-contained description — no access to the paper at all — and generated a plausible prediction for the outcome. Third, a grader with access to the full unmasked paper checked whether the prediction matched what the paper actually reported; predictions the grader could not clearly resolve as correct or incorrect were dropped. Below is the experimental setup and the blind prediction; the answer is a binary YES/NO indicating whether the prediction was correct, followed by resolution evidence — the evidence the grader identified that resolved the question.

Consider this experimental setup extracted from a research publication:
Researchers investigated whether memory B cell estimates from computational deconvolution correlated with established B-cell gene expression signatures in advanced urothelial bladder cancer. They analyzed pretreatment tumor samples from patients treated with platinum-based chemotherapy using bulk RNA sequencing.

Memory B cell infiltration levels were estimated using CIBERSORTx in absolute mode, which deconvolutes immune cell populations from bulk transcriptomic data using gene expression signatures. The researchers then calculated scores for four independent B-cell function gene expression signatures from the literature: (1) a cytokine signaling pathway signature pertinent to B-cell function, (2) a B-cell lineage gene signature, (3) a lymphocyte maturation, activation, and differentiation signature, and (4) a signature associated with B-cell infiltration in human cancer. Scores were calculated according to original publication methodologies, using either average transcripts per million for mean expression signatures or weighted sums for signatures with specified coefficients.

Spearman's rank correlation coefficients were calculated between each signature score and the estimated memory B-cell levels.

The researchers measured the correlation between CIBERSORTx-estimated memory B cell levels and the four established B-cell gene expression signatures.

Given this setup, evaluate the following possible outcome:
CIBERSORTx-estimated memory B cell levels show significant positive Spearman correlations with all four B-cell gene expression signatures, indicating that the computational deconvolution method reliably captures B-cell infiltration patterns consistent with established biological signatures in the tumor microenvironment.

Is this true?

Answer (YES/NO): NO